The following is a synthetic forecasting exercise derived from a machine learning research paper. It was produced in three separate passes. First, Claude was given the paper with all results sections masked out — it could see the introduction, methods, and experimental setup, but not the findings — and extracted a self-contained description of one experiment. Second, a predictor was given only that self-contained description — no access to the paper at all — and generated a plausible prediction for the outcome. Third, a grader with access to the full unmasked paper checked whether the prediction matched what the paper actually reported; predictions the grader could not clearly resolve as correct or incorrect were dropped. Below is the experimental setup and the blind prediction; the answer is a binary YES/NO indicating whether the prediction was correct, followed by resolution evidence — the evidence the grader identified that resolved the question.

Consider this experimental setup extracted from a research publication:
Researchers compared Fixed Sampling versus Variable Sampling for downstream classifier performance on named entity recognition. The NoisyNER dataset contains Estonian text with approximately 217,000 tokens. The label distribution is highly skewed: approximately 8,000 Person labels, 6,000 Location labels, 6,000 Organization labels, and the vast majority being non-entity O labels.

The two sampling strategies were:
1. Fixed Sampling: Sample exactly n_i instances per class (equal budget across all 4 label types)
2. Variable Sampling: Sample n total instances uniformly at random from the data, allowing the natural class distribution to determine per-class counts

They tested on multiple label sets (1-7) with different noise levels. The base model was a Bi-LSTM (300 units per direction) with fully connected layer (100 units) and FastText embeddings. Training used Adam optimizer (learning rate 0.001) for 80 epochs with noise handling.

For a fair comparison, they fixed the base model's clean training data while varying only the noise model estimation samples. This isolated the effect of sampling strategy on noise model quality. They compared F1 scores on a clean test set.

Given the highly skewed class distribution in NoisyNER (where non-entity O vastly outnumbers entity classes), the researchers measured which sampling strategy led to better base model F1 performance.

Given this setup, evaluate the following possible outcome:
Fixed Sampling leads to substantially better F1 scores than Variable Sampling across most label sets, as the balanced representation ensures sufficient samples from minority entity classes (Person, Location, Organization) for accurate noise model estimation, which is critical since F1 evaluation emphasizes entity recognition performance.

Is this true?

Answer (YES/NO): YES